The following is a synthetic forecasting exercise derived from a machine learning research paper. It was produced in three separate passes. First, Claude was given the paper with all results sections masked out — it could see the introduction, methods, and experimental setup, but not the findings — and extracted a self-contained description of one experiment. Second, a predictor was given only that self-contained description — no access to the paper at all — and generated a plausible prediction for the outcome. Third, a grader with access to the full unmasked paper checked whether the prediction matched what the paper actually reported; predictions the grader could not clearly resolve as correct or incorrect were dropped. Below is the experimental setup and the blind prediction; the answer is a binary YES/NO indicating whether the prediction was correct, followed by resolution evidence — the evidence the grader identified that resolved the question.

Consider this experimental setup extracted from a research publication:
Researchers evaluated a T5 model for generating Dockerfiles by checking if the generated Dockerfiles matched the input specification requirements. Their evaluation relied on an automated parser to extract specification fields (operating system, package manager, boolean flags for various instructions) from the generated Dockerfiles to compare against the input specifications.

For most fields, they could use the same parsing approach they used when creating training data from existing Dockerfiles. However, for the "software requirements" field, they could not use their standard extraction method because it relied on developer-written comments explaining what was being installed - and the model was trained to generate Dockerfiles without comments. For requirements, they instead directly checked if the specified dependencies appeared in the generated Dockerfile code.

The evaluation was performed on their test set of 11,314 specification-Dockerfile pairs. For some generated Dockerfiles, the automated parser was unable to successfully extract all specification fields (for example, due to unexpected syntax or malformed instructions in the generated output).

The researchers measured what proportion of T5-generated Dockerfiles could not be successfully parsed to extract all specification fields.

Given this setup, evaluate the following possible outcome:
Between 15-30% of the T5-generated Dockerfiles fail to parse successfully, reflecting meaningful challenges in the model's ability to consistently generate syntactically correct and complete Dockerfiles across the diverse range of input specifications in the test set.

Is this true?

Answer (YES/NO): NO